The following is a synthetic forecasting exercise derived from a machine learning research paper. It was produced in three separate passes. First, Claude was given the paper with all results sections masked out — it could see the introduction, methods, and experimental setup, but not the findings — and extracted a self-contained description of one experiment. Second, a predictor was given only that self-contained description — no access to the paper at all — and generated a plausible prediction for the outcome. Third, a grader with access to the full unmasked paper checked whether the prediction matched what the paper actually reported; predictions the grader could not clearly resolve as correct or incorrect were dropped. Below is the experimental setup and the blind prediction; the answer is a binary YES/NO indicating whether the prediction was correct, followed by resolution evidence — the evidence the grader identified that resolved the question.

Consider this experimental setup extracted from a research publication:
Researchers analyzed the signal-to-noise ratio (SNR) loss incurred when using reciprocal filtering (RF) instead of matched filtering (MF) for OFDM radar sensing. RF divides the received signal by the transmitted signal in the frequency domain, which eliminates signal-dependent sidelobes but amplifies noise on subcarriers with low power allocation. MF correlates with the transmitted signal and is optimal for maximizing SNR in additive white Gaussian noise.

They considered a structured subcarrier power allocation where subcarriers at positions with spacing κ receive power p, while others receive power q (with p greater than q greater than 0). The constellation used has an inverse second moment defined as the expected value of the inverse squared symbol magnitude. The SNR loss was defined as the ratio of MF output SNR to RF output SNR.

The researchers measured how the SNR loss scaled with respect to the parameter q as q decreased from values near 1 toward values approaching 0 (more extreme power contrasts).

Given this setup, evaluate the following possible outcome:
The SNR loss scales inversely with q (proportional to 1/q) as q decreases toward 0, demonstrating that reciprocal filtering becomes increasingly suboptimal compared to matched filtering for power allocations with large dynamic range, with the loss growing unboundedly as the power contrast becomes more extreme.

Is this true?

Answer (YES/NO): YES